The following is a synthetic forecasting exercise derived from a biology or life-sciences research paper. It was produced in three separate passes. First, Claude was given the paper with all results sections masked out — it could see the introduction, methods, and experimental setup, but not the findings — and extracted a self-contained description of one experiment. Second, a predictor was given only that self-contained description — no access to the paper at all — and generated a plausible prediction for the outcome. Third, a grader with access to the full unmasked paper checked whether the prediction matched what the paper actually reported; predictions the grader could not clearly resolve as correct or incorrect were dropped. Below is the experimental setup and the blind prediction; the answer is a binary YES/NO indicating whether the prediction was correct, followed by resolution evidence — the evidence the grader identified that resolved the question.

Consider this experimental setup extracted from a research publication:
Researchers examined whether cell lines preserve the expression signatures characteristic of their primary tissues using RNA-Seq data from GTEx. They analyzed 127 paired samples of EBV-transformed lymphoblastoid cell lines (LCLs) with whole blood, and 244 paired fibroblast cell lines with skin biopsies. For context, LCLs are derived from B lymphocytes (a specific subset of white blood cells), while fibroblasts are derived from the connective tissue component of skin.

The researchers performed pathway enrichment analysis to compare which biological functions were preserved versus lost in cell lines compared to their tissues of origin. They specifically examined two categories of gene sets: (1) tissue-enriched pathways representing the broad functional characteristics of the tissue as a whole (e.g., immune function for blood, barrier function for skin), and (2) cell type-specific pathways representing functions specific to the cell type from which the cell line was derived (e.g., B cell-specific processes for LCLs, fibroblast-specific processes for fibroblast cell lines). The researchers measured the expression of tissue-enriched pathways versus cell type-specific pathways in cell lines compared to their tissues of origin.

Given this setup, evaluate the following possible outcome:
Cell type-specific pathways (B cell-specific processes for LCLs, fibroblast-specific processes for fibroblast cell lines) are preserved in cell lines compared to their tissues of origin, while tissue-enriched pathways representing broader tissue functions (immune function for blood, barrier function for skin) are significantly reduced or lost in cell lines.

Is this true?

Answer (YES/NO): YES